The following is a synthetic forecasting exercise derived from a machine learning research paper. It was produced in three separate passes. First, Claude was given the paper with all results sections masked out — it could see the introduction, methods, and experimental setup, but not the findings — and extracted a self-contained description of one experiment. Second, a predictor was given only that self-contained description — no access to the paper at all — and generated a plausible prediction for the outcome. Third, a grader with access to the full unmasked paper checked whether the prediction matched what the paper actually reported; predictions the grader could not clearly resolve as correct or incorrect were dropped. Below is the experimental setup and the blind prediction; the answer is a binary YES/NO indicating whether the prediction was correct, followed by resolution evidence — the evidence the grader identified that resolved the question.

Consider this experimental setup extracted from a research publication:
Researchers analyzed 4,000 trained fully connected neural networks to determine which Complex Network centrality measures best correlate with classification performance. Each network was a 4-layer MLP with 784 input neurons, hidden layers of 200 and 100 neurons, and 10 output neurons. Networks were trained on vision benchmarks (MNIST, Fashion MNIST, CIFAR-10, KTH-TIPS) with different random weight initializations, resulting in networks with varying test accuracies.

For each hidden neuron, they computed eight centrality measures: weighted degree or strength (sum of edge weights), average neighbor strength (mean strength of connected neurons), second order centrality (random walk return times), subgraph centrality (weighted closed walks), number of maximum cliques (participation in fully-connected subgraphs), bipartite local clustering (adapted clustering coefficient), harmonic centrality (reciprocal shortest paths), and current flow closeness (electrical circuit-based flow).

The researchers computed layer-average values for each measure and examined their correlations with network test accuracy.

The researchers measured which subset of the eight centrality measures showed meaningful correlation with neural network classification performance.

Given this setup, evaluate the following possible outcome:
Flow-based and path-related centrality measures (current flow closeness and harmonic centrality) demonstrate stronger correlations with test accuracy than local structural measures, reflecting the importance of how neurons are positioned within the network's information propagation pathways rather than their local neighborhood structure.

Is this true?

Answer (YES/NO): NO